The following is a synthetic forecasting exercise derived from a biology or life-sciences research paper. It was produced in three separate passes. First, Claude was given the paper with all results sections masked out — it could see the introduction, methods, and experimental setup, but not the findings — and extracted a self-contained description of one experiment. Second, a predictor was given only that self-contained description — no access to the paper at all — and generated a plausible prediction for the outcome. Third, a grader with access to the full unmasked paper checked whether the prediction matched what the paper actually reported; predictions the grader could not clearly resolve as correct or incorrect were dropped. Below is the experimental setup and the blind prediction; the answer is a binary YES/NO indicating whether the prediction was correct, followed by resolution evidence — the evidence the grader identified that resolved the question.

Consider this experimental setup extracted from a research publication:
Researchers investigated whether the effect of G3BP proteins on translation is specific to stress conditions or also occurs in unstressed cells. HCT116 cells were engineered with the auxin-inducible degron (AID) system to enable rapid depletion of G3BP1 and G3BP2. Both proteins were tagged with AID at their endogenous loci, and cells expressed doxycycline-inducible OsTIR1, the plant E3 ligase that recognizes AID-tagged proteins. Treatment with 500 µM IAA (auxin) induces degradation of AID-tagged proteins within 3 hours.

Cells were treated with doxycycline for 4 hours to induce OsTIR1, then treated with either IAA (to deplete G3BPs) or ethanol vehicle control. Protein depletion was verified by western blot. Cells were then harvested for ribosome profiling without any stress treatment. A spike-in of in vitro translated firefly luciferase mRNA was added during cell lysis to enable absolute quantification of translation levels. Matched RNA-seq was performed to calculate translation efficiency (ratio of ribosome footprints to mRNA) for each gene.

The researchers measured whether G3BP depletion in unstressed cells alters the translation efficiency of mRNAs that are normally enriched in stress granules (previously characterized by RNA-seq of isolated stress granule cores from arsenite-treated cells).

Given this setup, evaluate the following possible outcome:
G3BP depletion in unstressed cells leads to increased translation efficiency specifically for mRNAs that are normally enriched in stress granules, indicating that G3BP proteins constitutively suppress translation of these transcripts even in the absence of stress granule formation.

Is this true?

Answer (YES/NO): NO